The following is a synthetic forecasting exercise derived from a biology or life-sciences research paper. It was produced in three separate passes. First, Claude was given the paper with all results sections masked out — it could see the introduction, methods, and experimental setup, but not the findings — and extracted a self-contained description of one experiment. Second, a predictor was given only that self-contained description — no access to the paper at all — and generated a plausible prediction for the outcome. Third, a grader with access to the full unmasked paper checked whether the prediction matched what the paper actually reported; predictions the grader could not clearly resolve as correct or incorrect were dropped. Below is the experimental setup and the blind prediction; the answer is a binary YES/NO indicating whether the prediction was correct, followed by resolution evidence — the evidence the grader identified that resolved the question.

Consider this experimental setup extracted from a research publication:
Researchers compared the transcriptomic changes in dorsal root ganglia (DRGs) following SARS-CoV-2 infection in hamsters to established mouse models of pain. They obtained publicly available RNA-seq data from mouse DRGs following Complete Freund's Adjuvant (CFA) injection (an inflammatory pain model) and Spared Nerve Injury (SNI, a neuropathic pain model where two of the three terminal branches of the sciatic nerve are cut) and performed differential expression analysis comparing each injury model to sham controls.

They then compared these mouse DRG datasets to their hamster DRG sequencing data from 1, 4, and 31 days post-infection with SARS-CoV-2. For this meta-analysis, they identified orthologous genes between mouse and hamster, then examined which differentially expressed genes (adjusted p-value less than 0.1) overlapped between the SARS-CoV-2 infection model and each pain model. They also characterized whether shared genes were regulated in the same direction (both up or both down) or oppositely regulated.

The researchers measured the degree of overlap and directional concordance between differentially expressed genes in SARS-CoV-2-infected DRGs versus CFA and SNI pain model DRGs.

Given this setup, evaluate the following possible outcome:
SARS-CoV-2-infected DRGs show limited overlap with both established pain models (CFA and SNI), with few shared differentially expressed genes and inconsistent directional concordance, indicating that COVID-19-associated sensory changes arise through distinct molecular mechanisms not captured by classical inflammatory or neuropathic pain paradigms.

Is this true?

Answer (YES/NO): NO